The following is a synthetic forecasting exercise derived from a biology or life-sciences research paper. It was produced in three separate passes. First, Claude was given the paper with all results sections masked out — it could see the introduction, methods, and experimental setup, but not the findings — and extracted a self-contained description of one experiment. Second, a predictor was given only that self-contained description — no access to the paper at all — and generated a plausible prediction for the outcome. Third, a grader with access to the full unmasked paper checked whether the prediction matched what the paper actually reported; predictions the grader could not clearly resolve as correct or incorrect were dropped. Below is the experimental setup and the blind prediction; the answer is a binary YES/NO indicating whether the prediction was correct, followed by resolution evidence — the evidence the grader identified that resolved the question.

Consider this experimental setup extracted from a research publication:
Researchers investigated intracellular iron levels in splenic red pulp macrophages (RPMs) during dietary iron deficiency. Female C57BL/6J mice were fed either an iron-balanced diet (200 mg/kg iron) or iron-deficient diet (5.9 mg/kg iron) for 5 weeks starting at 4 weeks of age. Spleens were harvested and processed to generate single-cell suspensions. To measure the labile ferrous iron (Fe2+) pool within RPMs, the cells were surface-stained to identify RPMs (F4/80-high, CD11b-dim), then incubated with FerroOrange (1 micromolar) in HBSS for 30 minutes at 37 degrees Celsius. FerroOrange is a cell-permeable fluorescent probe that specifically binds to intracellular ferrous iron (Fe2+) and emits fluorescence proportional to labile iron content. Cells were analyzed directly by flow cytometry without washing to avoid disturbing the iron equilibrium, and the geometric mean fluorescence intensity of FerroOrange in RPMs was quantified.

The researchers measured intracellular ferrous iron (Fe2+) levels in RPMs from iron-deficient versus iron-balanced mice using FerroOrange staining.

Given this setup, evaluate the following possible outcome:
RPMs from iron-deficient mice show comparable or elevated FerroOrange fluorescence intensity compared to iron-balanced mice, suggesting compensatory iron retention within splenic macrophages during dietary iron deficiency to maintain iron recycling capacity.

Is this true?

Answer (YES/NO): NO